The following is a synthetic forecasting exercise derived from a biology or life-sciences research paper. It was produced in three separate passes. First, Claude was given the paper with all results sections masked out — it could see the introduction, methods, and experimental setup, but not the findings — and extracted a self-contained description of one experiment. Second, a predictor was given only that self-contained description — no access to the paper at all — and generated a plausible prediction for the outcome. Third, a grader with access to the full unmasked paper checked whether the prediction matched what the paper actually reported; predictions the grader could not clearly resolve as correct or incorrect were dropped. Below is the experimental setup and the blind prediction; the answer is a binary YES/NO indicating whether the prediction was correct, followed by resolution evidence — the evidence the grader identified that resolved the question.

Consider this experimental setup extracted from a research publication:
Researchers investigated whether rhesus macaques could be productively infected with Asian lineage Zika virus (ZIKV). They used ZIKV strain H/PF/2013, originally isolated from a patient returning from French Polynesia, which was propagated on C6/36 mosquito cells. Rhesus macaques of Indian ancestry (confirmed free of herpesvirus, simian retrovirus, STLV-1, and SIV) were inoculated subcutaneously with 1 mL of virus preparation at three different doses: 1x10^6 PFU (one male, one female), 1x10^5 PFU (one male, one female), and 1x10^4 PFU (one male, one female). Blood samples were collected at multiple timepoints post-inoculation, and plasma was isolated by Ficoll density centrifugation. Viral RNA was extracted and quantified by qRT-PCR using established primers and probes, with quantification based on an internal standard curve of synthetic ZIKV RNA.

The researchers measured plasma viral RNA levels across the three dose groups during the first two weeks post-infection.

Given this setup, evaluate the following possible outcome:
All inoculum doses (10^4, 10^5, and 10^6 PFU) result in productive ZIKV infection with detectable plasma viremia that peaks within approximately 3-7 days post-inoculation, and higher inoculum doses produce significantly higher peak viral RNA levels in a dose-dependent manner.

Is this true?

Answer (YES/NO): NO